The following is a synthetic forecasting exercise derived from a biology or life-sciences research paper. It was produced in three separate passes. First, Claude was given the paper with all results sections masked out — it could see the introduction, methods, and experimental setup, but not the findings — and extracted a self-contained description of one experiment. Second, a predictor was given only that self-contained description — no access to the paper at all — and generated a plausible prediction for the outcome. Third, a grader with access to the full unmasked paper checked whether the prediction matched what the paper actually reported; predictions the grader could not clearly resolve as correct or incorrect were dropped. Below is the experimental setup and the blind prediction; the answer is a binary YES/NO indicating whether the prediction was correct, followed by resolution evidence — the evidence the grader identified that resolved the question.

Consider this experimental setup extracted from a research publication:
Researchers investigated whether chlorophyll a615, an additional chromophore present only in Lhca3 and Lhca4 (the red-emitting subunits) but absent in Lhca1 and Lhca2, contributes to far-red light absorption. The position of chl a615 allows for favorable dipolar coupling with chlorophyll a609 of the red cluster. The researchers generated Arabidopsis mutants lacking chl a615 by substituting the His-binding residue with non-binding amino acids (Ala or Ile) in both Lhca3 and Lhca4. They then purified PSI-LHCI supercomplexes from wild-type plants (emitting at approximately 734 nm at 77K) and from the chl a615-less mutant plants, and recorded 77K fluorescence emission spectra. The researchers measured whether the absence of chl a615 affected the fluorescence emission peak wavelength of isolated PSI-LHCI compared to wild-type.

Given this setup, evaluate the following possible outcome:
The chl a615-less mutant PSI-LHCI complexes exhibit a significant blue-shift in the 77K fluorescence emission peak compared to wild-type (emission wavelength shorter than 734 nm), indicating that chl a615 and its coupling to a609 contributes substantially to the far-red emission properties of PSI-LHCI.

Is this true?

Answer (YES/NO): NO